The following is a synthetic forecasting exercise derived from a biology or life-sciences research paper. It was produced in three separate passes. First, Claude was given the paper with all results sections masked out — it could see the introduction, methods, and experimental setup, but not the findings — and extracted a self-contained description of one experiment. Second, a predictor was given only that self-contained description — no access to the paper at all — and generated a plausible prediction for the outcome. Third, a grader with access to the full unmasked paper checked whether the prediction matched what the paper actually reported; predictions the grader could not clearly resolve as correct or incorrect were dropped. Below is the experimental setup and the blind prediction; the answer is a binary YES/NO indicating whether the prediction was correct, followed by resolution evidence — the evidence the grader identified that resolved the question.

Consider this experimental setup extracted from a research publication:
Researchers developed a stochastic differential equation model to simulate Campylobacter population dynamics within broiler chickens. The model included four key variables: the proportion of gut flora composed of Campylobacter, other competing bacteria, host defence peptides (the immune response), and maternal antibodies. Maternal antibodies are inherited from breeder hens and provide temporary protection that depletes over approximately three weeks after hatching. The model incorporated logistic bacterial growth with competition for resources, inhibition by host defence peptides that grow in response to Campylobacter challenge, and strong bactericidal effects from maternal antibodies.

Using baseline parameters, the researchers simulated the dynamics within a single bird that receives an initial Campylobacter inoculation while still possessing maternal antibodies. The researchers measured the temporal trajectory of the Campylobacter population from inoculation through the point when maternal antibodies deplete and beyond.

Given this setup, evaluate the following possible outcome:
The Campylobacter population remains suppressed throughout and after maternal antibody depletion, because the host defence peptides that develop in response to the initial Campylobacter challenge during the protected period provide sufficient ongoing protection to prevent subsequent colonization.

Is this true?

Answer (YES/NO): NO